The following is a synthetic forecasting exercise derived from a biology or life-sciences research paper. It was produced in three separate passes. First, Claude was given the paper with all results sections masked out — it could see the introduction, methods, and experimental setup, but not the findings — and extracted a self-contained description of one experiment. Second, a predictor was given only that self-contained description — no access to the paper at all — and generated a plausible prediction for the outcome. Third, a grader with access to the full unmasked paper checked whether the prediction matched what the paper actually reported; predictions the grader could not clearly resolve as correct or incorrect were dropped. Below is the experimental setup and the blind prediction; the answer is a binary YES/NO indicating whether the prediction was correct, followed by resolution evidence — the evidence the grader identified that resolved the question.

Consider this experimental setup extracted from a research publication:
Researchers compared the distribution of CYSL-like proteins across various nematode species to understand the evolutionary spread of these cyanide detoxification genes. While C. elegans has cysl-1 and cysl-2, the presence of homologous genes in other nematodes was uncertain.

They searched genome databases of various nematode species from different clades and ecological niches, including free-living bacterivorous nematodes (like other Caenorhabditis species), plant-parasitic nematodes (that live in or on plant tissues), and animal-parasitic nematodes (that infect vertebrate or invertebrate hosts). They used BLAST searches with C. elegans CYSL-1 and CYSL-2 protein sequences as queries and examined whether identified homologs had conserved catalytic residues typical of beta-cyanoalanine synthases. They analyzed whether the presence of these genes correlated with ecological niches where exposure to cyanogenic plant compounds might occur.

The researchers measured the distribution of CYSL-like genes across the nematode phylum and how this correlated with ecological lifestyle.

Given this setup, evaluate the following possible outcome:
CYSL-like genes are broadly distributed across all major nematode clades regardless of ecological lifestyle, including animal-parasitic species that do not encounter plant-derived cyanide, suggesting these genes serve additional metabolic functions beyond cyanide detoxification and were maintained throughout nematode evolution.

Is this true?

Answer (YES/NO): NO